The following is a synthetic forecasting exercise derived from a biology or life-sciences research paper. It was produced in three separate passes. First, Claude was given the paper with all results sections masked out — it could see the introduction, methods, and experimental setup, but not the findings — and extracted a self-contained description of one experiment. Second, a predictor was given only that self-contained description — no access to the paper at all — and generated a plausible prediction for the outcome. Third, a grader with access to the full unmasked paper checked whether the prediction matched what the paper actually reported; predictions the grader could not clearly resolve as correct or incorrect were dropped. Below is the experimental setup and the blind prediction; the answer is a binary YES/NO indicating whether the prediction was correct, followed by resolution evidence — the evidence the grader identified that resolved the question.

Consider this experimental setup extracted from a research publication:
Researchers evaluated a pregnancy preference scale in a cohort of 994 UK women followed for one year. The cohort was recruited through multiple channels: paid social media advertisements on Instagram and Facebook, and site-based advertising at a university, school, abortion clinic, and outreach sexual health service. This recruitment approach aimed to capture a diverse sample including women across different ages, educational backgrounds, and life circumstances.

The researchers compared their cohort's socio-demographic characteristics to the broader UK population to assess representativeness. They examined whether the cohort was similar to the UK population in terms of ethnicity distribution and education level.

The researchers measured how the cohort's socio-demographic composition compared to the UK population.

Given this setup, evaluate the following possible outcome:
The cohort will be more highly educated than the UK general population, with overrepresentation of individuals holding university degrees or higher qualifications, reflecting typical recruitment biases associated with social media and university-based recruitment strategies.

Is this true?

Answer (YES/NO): YES